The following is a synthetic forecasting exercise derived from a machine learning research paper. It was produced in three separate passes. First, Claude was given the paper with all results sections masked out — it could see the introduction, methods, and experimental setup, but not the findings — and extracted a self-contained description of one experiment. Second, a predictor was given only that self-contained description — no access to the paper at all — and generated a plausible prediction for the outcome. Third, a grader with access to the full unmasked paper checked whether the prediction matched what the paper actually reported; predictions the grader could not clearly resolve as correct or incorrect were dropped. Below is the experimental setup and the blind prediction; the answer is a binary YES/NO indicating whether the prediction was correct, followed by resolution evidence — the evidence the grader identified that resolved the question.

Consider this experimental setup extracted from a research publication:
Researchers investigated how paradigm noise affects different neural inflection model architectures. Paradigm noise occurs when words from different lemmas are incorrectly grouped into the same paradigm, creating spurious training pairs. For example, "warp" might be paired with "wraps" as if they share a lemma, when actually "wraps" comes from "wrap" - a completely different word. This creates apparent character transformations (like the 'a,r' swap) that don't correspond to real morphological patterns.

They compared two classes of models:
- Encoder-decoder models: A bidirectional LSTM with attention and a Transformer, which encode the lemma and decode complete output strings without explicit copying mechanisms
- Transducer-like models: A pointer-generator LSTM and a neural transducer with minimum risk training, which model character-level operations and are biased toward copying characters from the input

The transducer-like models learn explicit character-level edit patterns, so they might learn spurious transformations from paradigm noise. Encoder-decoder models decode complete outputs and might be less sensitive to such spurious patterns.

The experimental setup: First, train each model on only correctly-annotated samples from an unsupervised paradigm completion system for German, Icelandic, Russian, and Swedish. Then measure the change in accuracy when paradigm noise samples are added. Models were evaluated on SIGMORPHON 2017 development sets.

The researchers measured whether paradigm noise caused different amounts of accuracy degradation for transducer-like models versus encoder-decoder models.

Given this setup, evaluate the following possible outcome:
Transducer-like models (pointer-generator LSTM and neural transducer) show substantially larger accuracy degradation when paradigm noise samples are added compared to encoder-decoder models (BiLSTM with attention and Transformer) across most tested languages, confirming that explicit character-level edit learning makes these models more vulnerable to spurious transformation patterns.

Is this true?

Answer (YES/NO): NO